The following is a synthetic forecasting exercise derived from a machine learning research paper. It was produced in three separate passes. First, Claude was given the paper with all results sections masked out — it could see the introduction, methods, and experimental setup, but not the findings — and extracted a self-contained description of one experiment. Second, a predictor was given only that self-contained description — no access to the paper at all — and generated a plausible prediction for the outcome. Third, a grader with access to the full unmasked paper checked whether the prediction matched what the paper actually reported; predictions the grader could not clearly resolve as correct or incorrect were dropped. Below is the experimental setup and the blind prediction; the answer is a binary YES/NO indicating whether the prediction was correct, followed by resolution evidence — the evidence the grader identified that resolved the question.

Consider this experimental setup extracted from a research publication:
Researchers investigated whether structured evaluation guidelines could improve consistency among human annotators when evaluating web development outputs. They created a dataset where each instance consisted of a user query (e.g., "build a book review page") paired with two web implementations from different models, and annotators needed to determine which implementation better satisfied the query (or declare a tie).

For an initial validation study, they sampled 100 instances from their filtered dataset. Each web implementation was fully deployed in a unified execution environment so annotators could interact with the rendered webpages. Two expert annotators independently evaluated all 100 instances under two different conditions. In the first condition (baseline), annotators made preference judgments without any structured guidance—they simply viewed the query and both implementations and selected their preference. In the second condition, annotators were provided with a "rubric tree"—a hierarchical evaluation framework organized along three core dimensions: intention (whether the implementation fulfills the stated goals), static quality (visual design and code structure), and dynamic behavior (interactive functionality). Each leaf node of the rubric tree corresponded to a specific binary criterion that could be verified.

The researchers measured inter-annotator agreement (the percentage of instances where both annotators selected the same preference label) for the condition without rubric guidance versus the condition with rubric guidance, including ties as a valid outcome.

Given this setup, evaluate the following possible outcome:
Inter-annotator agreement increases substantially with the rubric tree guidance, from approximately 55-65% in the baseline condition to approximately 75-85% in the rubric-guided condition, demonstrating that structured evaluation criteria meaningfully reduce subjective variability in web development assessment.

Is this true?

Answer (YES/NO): NO